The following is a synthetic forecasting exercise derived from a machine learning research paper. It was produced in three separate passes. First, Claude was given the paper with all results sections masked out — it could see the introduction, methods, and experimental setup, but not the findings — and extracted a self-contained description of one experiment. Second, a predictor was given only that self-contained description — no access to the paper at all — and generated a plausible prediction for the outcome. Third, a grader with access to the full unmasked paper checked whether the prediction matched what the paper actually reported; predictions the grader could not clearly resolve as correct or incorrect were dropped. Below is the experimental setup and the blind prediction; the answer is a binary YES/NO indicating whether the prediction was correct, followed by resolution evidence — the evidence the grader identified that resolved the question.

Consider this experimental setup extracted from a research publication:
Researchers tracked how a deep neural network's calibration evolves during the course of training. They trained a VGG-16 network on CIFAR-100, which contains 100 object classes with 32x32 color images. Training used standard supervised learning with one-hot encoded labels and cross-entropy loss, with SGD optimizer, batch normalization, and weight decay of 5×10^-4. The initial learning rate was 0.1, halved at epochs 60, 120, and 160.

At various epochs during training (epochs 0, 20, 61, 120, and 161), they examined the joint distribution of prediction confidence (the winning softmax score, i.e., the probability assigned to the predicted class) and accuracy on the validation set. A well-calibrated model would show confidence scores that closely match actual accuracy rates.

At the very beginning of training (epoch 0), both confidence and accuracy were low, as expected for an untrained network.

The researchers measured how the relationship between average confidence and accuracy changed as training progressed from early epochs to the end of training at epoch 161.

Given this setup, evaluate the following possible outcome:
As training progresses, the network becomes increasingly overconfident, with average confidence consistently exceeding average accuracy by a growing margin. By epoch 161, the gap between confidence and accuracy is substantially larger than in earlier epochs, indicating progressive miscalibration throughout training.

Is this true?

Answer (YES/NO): NO